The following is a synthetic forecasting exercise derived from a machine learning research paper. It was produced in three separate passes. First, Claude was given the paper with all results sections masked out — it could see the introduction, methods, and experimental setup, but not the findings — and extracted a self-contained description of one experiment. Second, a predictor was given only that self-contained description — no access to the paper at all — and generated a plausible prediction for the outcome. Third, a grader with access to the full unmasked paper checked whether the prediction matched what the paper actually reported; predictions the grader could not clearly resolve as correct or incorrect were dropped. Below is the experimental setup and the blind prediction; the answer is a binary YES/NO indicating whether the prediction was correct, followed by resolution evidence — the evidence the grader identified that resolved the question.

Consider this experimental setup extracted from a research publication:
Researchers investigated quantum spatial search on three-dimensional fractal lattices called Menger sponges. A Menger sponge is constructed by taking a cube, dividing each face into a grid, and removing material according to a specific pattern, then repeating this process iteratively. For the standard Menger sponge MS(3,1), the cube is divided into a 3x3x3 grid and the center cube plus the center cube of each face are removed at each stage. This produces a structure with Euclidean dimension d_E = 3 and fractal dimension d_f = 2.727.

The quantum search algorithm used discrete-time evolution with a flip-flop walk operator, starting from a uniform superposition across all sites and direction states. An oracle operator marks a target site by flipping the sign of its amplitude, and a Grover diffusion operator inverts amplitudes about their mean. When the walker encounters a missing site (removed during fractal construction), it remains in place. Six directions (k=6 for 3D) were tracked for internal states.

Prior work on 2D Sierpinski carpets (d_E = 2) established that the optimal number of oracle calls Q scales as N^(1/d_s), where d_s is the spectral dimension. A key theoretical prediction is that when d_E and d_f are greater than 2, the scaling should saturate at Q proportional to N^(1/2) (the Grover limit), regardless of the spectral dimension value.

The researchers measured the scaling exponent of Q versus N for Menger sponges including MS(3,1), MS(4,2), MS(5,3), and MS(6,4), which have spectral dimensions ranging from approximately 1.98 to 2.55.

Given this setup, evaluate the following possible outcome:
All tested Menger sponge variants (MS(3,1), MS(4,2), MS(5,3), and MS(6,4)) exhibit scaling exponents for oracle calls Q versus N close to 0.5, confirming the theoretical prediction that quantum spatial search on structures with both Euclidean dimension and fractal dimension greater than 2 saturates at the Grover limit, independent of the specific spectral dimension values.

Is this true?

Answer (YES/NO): NO